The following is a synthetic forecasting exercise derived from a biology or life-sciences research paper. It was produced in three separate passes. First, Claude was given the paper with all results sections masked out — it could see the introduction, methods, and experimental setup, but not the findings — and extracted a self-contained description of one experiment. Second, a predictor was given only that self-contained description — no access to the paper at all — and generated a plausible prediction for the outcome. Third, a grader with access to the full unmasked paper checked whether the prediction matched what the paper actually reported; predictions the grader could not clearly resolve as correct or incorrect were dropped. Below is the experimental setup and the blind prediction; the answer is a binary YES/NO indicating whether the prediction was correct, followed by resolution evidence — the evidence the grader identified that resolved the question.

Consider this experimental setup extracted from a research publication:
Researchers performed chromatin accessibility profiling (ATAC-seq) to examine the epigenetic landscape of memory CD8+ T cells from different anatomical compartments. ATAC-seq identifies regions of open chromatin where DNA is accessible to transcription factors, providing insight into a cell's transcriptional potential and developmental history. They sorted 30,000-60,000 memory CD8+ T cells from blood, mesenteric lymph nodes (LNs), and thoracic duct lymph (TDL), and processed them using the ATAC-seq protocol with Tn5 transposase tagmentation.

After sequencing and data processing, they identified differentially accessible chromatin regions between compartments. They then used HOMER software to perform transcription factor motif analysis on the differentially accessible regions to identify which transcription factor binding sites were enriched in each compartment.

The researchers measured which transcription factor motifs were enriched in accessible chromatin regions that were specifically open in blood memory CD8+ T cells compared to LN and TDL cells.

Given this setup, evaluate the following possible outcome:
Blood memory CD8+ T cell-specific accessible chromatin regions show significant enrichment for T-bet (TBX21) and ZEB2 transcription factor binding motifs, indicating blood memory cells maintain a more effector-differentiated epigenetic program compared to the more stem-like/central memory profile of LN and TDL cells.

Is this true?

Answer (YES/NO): NO